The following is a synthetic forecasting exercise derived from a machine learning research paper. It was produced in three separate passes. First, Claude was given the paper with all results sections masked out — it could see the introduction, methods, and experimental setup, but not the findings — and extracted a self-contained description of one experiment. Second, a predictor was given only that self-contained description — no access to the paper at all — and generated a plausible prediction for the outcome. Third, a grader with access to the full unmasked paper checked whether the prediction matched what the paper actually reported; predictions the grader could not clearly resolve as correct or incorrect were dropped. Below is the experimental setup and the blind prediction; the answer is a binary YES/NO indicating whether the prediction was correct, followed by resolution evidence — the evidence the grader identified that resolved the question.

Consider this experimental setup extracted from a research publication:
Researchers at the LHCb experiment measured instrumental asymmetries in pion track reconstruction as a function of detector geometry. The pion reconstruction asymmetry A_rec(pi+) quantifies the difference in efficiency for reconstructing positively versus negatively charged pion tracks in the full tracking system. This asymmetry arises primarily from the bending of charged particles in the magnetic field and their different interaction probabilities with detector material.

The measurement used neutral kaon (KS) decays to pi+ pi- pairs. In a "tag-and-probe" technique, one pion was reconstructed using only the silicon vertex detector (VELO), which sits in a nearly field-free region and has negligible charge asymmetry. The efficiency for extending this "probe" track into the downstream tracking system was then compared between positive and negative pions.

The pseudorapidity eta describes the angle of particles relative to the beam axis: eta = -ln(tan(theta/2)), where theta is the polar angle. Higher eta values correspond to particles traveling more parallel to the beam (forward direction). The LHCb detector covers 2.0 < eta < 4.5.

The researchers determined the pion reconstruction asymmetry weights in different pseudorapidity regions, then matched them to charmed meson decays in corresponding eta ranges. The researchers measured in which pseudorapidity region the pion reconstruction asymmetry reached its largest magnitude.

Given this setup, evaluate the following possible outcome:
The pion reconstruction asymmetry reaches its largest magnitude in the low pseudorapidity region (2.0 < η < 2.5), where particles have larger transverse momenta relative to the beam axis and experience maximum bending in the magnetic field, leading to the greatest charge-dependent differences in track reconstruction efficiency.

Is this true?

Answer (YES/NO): NO